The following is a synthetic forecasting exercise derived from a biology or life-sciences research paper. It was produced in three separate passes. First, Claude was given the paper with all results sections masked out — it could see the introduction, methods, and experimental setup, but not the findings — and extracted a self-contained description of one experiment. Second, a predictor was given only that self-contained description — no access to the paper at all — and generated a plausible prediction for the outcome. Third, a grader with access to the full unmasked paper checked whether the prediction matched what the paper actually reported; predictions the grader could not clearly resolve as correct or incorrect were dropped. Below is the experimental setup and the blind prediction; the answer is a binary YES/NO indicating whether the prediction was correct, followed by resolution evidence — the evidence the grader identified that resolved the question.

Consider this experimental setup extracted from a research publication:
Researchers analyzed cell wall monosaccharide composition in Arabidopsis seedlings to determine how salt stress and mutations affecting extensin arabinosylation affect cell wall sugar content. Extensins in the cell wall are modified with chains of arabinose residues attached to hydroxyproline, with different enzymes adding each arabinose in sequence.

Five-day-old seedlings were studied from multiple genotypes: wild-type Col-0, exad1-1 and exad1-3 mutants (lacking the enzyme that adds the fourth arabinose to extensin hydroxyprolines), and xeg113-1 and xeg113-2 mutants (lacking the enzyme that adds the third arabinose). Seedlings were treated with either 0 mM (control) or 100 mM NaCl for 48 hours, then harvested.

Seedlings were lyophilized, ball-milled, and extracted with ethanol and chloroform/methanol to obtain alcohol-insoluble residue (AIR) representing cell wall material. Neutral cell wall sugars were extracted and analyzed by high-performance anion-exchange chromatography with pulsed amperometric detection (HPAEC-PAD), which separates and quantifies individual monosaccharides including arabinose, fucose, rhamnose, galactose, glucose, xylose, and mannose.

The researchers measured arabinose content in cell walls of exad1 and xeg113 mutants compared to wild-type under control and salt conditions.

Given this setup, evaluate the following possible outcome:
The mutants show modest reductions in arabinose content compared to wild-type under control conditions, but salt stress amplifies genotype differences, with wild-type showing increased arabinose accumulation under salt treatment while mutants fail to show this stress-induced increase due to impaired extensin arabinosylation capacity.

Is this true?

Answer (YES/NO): NO